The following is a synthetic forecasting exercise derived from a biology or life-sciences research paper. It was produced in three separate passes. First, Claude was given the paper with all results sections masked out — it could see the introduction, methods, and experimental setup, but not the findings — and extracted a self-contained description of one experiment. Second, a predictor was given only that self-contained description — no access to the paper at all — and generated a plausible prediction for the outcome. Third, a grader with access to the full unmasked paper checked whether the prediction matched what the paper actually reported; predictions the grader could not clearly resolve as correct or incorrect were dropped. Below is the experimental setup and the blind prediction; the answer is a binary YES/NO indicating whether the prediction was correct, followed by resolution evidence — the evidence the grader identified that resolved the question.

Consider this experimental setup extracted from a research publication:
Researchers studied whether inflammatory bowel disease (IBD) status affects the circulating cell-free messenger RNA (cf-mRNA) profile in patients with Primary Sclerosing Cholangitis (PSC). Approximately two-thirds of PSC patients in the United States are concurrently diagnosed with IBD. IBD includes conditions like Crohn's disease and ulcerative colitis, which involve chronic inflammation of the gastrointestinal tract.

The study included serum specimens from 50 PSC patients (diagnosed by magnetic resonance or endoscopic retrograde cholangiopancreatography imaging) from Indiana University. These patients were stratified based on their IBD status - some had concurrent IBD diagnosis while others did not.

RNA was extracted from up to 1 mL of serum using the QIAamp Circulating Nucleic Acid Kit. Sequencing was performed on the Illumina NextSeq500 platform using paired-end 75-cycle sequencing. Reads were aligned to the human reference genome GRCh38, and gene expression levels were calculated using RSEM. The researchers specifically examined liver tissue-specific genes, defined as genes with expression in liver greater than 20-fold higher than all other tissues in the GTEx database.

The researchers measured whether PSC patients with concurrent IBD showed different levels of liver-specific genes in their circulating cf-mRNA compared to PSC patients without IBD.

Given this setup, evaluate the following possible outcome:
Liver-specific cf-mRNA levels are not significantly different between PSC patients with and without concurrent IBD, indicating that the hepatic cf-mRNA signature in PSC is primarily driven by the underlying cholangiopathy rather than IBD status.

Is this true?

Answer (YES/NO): YES